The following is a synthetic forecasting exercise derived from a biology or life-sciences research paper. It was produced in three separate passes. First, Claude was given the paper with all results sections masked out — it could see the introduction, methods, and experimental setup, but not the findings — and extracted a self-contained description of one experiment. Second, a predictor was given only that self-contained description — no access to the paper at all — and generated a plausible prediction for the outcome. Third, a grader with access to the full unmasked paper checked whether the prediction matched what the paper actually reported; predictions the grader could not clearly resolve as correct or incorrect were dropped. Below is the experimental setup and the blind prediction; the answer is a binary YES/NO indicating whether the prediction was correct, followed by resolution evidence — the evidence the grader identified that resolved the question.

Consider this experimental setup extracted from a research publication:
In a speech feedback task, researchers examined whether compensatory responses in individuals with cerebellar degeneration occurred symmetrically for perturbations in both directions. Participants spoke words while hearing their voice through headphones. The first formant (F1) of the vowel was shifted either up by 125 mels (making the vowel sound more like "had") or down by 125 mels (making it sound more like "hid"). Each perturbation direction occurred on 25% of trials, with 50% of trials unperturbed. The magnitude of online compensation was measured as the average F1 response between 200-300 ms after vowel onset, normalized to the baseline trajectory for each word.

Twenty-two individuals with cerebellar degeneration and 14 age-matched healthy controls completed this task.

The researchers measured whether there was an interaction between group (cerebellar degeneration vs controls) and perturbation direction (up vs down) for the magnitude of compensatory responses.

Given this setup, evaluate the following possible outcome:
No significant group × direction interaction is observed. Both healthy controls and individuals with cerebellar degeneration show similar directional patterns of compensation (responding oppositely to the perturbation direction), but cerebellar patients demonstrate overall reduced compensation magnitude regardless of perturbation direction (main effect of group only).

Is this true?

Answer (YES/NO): NO